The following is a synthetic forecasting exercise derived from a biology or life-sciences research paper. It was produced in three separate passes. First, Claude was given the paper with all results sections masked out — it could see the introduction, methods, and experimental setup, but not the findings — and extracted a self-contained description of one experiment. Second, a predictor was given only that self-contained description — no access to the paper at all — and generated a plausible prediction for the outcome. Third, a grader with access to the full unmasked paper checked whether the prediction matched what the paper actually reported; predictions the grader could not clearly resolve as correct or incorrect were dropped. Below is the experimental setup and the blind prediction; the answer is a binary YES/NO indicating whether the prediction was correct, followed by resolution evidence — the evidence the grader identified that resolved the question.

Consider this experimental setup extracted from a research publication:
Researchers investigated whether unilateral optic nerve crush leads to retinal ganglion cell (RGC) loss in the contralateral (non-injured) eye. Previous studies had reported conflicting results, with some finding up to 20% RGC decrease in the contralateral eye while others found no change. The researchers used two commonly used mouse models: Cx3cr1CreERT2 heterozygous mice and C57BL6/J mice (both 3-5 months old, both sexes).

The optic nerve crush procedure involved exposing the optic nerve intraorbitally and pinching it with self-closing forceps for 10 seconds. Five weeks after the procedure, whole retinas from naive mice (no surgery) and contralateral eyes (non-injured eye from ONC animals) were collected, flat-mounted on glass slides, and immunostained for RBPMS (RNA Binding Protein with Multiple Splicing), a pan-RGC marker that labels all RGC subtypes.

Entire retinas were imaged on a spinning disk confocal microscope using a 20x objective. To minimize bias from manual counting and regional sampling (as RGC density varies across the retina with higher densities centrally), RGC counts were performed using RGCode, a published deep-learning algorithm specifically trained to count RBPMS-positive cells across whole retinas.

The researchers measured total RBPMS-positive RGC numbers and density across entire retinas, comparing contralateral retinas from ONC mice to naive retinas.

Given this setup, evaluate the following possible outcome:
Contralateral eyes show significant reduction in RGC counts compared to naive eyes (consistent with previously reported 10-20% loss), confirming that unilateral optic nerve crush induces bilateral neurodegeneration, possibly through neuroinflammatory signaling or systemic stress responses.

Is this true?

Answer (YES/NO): NO